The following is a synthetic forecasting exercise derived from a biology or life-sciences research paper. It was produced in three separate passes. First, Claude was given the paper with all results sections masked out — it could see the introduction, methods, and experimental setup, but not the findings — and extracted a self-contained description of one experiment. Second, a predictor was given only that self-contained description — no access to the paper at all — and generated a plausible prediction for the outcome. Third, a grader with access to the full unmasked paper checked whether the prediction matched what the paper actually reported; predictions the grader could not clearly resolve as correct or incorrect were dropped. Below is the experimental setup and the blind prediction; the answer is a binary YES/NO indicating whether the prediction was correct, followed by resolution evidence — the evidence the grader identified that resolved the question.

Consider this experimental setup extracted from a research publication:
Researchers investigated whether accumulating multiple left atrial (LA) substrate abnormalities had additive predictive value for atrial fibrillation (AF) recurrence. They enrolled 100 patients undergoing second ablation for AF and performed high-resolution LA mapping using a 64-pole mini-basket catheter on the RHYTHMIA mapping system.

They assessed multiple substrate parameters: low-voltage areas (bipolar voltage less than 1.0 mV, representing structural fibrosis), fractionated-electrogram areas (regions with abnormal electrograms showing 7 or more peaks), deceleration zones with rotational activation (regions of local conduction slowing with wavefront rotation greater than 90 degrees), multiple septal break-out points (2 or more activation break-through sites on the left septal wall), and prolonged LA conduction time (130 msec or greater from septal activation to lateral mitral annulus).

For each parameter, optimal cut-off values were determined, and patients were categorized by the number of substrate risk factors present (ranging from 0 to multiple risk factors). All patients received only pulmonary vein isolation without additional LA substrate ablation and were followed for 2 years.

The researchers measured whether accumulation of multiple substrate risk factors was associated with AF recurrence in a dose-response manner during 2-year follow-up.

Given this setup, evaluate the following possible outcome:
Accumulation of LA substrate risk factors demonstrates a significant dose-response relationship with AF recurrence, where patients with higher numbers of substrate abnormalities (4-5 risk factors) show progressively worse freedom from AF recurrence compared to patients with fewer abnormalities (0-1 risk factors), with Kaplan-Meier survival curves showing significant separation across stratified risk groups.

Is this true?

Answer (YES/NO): YES